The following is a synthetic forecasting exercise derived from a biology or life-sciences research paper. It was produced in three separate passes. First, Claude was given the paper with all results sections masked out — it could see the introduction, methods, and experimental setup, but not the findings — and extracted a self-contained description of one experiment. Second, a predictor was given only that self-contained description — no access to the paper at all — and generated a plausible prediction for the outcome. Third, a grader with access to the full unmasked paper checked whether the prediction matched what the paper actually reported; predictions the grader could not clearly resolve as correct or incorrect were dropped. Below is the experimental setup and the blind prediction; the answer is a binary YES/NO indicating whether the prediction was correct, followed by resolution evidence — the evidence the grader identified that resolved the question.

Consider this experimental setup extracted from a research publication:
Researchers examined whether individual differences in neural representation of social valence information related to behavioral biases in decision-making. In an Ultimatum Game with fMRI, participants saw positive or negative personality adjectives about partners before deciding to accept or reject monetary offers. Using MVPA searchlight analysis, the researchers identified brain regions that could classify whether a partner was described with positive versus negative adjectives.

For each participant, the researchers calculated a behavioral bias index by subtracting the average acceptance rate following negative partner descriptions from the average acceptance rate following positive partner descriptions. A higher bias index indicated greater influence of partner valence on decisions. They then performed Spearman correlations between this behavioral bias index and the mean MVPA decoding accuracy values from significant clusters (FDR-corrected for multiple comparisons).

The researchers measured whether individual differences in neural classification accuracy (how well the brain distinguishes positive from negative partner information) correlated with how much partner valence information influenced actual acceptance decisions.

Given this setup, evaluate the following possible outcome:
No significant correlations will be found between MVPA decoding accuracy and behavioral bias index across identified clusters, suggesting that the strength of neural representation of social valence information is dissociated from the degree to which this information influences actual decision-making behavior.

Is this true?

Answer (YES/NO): NO